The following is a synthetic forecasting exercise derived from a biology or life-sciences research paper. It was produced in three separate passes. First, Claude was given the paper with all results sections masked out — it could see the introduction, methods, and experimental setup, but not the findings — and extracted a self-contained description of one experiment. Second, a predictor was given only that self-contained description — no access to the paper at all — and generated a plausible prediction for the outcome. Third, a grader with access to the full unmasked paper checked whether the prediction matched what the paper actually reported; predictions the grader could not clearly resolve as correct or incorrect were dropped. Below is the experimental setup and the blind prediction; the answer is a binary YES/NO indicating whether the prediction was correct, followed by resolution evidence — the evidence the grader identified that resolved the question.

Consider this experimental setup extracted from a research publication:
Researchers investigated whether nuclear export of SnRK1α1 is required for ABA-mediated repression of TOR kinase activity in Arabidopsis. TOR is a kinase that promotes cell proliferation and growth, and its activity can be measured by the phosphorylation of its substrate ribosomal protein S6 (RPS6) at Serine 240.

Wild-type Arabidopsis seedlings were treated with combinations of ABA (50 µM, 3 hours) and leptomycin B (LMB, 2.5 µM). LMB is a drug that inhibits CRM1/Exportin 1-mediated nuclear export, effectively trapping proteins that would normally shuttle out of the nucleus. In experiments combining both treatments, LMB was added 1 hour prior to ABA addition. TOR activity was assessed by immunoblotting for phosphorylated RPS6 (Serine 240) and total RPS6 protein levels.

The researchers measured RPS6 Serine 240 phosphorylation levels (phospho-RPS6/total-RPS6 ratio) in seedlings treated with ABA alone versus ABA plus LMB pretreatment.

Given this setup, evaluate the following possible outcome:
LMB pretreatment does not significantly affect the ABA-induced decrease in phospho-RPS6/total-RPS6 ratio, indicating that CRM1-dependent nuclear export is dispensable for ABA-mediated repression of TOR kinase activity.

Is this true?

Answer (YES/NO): NO